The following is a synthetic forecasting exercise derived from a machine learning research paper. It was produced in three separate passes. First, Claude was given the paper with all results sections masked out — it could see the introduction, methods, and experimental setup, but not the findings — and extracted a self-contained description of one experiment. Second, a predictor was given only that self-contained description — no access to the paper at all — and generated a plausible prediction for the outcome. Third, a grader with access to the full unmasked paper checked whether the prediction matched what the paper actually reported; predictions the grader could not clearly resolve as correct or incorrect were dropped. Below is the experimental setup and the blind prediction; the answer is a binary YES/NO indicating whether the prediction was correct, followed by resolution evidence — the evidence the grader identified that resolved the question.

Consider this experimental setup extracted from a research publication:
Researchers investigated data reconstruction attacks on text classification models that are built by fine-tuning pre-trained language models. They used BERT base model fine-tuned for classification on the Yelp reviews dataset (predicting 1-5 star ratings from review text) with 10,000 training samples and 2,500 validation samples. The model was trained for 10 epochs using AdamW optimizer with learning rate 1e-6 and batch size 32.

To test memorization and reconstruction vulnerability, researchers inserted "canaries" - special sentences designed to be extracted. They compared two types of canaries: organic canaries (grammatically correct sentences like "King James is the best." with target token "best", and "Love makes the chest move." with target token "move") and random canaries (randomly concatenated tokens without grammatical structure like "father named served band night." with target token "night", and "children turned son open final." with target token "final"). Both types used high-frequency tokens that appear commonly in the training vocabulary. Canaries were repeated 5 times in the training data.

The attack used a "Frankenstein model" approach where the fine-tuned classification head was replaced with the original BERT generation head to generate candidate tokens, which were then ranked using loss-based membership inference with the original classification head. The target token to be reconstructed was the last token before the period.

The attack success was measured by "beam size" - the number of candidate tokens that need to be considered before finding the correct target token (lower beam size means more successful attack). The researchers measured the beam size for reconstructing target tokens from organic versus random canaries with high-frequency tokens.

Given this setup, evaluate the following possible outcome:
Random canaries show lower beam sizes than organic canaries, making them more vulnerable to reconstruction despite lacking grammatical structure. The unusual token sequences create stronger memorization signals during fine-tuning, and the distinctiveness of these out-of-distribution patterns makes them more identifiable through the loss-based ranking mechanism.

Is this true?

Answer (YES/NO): NO